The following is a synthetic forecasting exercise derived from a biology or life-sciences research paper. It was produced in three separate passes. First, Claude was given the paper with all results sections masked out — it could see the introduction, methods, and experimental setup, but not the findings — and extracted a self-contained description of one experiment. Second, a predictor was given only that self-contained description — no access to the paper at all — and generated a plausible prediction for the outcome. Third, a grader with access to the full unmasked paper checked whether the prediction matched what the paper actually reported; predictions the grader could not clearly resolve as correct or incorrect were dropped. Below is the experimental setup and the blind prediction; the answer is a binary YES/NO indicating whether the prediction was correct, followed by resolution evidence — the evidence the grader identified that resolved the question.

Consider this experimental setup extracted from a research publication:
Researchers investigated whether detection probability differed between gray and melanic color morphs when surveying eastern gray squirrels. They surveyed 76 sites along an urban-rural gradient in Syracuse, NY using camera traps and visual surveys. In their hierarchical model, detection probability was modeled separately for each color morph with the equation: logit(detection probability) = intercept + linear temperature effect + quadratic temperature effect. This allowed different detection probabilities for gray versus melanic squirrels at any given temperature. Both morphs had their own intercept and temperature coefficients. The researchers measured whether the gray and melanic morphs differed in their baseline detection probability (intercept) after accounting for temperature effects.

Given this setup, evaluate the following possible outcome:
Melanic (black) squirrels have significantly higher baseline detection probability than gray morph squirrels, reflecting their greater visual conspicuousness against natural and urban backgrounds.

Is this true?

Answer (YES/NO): NO